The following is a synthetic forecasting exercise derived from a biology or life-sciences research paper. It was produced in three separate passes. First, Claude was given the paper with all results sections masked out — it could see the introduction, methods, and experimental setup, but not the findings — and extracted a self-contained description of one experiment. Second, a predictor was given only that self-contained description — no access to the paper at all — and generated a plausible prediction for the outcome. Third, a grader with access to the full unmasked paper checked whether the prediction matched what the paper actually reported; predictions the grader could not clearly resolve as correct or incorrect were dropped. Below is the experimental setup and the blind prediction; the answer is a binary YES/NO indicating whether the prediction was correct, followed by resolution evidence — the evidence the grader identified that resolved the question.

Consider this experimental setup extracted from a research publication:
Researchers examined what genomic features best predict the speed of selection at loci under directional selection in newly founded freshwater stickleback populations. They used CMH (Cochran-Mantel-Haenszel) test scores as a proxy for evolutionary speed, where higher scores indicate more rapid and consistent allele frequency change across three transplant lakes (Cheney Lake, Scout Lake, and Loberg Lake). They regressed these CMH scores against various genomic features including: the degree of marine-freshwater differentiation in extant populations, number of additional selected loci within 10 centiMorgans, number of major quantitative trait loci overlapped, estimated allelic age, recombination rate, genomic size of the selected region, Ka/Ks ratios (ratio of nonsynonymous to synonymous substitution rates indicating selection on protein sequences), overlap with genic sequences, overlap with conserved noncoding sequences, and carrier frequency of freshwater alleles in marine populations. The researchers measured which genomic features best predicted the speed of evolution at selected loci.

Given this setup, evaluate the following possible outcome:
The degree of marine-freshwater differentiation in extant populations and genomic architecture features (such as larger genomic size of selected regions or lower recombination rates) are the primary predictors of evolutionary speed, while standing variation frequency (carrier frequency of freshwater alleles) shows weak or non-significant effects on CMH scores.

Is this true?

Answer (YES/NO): NO